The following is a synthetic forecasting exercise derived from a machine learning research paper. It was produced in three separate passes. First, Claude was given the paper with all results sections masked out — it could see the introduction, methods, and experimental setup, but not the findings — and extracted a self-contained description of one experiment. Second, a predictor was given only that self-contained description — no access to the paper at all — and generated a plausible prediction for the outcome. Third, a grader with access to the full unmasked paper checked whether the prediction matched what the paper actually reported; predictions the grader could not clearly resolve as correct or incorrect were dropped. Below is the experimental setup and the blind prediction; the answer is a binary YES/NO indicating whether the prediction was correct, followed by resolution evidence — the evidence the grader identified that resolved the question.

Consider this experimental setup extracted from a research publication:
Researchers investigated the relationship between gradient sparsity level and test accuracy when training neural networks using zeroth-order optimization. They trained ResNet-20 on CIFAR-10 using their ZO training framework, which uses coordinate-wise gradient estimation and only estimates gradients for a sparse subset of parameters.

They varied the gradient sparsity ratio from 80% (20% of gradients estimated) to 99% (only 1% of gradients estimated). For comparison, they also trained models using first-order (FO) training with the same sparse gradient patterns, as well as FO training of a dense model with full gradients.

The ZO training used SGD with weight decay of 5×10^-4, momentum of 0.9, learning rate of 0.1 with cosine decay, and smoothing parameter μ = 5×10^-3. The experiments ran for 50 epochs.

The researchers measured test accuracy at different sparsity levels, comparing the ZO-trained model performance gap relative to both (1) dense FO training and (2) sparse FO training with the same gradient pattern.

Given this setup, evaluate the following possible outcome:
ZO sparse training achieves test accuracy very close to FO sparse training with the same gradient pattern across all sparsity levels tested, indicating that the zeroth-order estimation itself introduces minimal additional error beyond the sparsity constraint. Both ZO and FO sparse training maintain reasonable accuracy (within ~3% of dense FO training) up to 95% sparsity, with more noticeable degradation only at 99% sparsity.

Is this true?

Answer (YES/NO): NO